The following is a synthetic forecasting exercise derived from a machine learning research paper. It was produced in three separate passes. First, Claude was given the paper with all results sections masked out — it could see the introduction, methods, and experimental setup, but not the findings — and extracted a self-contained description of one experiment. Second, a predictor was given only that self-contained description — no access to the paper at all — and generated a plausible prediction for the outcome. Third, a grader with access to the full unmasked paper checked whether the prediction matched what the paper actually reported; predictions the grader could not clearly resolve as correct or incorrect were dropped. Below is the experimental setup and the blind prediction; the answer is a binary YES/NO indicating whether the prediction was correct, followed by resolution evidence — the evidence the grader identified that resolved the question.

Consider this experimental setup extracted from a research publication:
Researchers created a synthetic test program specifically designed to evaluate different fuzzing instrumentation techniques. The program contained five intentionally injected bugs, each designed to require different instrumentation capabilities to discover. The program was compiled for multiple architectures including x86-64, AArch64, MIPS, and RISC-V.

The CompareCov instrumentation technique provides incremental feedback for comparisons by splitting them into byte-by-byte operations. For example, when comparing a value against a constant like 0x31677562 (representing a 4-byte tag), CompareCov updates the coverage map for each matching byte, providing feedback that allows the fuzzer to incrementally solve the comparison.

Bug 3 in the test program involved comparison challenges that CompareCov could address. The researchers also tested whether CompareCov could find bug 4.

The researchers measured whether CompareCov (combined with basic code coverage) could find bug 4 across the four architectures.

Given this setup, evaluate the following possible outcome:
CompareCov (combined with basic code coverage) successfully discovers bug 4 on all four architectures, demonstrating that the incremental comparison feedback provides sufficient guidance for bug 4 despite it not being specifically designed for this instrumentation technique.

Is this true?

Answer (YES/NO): NO